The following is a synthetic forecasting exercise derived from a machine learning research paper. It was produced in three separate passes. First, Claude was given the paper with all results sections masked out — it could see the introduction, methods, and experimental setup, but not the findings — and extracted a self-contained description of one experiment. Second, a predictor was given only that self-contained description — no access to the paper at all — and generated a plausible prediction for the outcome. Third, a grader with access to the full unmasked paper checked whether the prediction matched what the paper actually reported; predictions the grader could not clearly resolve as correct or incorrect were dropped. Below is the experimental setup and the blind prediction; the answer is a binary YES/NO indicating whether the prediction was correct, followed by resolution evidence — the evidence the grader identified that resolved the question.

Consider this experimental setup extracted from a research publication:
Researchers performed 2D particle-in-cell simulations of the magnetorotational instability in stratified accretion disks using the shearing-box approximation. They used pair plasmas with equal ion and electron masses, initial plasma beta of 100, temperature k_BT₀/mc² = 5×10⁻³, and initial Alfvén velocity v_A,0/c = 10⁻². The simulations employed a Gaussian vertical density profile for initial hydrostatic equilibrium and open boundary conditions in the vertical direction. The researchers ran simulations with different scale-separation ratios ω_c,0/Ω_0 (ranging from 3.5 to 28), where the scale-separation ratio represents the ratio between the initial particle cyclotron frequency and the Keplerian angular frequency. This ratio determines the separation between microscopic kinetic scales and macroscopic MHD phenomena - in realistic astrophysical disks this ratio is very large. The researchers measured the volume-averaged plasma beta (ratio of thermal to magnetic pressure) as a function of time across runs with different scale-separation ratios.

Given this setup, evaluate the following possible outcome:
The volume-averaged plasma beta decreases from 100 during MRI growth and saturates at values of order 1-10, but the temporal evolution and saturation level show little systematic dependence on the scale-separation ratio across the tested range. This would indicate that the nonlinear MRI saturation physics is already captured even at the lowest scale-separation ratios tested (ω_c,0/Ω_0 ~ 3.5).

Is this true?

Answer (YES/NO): NO